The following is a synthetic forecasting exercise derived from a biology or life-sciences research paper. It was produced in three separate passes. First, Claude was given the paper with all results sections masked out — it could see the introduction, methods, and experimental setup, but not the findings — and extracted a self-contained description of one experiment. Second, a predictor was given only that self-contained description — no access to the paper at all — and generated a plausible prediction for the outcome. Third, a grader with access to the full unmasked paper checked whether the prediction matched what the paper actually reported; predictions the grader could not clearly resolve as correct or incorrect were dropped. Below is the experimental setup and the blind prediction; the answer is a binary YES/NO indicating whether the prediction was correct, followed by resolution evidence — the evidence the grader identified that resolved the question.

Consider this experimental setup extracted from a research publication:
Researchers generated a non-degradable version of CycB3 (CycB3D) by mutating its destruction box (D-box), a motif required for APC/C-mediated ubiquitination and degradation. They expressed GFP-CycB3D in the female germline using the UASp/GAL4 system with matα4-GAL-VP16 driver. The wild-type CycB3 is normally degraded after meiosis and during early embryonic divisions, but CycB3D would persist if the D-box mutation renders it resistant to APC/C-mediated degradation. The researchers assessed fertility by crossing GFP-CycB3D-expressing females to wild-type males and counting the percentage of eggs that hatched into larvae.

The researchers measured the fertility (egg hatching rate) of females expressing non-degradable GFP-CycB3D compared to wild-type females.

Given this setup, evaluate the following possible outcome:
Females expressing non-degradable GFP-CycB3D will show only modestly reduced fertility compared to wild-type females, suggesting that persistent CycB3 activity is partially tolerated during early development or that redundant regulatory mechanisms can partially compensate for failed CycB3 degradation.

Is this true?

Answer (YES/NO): NO